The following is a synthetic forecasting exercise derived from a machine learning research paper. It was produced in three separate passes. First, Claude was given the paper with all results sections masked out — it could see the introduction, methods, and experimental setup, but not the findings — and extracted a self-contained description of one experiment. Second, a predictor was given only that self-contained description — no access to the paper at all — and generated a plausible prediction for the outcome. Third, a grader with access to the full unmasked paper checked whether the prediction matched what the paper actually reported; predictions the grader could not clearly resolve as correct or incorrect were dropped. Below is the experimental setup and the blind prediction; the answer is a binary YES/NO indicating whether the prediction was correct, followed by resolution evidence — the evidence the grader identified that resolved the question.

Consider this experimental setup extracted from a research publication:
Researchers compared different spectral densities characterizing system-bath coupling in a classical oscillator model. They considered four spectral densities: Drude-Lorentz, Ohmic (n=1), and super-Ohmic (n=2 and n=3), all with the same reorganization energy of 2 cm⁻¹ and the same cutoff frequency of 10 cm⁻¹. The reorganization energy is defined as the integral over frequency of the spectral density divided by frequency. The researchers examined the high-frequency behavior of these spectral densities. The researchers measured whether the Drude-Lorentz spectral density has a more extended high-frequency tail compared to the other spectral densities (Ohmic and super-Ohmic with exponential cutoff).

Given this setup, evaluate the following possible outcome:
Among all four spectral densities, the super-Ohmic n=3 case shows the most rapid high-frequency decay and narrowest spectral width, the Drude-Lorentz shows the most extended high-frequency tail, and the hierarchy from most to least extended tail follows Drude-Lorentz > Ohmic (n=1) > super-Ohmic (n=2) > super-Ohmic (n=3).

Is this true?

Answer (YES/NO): NO